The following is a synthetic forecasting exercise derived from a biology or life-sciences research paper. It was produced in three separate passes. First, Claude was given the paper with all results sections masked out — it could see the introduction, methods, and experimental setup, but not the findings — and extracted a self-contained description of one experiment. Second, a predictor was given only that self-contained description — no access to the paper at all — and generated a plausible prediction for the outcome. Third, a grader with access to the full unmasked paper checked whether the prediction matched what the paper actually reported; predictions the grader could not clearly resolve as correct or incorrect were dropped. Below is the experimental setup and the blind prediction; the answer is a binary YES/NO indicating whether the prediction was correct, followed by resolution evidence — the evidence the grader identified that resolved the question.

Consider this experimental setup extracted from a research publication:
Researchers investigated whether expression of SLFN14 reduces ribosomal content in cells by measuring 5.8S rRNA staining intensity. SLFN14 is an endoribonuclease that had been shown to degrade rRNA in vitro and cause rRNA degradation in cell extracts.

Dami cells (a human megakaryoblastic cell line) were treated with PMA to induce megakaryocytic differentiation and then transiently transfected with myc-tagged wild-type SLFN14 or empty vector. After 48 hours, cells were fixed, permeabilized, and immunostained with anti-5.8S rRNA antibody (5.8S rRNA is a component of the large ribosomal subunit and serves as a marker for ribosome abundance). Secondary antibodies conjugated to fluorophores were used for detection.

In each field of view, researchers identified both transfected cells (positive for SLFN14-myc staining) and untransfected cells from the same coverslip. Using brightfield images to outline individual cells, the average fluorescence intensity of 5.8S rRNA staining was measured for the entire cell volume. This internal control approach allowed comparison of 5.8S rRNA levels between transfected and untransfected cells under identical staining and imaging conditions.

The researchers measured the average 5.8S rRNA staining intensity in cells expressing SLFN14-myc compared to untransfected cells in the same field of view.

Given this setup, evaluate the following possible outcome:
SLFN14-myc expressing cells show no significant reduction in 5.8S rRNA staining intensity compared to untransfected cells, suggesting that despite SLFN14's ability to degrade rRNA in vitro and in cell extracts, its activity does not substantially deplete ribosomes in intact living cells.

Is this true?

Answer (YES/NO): NO